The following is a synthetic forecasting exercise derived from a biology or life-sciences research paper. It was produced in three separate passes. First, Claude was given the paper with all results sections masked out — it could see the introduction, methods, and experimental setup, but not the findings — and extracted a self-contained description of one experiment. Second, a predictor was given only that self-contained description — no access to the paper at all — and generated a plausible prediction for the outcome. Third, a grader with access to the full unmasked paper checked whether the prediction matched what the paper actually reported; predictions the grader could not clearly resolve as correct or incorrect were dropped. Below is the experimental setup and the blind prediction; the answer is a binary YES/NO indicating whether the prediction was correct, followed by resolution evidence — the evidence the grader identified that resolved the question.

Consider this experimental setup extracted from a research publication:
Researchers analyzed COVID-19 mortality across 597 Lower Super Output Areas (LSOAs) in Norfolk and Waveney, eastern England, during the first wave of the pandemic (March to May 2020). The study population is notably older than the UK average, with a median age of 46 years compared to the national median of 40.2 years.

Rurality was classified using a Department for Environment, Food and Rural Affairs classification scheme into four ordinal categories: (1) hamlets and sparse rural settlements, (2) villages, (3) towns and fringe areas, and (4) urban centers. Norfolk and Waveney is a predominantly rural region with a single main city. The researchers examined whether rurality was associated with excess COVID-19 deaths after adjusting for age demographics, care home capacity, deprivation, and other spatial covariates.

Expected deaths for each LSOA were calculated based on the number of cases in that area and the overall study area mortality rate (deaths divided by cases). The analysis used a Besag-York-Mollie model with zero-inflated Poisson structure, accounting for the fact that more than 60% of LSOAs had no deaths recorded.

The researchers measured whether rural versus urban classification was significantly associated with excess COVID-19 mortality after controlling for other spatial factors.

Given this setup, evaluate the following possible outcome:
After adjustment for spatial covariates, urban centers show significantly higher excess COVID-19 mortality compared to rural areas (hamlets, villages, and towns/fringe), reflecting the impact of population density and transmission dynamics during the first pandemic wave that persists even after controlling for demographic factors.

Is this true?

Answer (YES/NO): NO